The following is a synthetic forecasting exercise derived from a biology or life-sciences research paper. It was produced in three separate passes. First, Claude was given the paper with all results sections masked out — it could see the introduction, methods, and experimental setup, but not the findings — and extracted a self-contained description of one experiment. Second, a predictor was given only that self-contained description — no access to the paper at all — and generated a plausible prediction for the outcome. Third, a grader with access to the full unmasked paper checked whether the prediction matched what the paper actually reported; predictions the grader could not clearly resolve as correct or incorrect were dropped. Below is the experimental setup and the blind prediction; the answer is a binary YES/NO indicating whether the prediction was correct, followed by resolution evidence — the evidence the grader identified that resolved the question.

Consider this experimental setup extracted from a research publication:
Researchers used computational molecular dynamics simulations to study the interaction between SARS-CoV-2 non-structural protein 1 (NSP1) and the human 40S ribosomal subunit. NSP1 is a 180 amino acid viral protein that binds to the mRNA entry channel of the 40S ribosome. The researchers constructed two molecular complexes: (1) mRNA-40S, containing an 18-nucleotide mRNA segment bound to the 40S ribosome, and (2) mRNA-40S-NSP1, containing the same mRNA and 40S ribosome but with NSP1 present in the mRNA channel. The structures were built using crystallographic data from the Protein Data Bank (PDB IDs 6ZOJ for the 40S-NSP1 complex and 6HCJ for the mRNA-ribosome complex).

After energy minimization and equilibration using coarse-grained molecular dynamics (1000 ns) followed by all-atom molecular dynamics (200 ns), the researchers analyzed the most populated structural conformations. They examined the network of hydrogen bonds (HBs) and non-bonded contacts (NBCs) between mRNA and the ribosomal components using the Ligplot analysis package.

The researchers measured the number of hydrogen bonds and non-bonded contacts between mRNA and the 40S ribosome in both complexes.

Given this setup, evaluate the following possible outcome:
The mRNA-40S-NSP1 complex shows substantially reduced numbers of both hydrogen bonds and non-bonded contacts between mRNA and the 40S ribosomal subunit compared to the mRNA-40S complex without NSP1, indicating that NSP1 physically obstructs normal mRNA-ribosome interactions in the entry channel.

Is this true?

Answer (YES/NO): NO